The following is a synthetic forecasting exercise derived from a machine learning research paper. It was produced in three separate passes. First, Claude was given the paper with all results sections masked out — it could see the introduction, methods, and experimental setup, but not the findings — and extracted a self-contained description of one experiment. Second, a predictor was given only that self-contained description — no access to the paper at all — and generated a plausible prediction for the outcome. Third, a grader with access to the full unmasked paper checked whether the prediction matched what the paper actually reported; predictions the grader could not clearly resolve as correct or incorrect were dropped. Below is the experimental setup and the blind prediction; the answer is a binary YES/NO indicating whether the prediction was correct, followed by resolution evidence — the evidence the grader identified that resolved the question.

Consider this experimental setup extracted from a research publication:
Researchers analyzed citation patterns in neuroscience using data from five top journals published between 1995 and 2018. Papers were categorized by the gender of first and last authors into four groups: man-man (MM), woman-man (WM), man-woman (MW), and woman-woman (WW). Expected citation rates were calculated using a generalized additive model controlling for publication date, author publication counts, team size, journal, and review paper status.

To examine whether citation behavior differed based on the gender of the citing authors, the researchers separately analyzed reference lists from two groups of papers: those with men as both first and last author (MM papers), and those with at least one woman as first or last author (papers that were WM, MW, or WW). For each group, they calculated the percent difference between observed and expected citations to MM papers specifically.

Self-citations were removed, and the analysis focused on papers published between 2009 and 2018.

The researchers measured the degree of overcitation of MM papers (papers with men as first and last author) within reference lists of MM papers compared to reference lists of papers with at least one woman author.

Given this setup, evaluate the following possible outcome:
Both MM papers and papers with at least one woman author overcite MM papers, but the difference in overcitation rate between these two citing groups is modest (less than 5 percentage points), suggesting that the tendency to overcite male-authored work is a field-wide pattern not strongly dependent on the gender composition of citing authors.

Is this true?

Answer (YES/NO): NO